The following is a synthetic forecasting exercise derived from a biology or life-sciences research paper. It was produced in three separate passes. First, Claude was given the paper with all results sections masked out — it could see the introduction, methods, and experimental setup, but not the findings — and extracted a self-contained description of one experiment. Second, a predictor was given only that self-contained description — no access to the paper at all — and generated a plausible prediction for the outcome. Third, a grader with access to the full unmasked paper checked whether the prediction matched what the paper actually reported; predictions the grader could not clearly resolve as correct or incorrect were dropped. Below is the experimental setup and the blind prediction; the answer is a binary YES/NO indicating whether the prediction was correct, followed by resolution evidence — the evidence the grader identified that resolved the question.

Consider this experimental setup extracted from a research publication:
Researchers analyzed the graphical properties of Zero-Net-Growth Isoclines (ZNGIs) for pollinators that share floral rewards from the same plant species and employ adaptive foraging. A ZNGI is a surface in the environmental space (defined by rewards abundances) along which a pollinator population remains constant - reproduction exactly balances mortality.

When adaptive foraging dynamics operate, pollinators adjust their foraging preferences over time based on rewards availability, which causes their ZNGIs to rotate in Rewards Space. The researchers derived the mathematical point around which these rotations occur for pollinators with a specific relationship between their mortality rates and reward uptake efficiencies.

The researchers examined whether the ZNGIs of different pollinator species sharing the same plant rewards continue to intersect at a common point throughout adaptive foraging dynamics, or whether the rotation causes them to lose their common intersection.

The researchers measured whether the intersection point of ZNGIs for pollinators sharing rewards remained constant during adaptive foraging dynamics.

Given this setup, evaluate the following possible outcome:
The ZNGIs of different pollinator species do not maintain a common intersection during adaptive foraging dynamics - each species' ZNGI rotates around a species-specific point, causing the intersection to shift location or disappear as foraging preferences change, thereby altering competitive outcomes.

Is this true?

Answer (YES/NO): NO